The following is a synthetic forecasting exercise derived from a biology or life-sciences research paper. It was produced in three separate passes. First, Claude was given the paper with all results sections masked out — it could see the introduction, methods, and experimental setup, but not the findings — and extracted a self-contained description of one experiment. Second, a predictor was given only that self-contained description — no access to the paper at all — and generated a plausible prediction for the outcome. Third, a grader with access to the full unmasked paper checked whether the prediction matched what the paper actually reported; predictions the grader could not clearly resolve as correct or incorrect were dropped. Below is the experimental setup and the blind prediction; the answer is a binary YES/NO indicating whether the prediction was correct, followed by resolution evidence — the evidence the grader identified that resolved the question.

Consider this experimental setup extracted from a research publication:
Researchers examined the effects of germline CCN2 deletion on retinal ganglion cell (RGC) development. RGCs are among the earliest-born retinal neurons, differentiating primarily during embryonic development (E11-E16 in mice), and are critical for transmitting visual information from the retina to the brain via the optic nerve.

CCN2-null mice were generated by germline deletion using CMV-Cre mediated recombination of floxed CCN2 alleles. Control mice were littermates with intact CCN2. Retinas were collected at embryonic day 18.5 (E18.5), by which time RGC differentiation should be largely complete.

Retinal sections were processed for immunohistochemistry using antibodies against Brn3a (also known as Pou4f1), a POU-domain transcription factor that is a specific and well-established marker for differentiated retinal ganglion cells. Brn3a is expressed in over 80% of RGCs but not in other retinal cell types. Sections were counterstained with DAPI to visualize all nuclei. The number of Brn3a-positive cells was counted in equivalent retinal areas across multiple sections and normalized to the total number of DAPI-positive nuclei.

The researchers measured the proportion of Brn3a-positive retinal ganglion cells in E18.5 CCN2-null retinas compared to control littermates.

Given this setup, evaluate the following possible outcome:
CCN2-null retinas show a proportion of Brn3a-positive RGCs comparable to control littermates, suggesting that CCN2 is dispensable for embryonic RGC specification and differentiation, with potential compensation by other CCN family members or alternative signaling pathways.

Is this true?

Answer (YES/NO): NO